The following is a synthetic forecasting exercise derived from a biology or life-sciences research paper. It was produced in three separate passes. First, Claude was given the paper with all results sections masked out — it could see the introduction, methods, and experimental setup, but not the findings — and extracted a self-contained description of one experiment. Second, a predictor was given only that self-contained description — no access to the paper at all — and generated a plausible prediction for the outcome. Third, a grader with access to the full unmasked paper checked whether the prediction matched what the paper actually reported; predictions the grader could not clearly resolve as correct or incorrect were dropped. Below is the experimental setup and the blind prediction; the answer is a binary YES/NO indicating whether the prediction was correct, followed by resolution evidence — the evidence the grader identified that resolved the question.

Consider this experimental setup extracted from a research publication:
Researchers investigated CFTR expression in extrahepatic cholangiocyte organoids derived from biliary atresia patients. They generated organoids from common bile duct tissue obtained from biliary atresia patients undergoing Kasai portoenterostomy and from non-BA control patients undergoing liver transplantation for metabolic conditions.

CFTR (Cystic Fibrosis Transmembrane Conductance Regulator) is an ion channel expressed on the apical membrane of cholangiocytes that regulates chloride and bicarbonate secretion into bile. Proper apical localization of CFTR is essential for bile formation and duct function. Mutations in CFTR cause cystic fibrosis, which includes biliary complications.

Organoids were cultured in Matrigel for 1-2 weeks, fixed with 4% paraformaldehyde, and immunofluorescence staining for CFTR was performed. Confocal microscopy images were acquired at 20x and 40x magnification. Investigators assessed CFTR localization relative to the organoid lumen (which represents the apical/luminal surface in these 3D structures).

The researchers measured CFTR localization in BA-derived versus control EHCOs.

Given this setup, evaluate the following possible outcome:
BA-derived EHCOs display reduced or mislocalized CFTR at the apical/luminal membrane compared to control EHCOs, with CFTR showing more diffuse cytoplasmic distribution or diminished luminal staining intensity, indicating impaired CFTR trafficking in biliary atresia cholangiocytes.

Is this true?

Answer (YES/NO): NO